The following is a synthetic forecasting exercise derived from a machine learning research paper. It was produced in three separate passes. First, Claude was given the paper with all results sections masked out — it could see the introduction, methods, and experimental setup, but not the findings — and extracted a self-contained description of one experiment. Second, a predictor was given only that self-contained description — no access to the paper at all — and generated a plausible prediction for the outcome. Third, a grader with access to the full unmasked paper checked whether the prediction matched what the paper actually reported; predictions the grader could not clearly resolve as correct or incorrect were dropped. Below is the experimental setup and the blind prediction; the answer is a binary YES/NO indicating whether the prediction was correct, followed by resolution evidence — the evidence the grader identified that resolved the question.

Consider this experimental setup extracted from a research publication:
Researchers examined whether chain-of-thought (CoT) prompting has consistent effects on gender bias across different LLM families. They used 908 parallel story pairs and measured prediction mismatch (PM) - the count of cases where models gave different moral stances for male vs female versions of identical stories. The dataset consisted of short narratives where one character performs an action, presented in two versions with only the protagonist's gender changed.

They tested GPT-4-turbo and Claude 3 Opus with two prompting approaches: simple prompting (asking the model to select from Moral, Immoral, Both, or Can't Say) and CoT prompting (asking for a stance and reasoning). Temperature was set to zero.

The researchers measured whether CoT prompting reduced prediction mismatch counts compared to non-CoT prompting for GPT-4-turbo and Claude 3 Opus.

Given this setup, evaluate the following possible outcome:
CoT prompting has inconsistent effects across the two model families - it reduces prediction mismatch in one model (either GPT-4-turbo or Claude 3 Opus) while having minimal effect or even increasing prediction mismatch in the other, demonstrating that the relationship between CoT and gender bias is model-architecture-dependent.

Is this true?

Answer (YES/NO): NO